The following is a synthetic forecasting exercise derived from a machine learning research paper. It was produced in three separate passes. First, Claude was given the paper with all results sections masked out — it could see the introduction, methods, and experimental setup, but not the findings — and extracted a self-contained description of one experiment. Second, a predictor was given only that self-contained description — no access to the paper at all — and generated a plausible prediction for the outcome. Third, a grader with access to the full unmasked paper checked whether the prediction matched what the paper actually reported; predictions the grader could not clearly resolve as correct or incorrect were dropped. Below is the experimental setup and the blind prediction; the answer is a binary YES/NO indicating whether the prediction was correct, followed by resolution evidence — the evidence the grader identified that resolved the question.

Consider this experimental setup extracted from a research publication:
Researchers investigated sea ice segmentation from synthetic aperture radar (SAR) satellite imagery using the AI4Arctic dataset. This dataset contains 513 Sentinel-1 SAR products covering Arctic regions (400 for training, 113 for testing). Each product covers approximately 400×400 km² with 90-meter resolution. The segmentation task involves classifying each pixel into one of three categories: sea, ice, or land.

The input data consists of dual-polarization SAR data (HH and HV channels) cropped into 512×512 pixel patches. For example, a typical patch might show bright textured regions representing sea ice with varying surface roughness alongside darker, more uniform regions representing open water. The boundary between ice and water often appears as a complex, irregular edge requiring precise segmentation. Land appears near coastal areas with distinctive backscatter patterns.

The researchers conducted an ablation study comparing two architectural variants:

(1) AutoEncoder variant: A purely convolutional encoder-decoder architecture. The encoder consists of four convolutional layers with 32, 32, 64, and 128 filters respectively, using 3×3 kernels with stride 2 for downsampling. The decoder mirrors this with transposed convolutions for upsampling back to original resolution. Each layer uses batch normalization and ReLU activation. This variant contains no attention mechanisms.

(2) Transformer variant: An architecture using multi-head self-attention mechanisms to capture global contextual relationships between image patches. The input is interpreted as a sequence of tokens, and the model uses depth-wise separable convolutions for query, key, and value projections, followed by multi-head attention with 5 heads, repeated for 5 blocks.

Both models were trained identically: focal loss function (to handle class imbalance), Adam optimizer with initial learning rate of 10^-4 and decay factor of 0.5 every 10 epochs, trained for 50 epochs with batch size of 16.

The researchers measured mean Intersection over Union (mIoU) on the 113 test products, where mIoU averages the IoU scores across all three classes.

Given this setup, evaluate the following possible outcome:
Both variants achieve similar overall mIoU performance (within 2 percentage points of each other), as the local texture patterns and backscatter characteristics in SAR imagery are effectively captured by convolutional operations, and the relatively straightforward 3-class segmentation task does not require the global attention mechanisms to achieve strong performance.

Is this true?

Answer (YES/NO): NO